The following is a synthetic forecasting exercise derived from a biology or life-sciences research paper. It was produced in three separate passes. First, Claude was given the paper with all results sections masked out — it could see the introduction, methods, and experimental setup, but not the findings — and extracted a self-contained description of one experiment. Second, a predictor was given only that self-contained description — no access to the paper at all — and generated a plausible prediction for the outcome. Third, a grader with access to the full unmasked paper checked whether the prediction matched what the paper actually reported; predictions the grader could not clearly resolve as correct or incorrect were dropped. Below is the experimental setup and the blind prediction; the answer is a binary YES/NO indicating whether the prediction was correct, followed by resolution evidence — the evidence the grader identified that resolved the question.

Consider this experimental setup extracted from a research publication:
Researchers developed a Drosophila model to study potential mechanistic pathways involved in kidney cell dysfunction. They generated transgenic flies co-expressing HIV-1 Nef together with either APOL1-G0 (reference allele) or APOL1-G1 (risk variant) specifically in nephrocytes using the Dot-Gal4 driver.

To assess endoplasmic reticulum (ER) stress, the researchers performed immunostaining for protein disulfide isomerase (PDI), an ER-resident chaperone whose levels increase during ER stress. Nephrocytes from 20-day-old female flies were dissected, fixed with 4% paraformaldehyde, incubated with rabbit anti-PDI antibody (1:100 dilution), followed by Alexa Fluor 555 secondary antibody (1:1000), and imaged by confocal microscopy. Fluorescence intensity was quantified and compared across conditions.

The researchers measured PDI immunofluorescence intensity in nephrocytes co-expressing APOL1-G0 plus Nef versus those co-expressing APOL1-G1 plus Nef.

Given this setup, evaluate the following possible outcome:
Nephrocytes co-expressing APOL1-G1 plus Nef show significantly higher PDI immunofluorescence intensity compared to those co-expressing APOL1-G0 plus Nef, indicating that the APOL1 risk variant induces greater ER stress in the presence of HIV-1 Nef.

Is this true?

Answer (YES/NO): YES